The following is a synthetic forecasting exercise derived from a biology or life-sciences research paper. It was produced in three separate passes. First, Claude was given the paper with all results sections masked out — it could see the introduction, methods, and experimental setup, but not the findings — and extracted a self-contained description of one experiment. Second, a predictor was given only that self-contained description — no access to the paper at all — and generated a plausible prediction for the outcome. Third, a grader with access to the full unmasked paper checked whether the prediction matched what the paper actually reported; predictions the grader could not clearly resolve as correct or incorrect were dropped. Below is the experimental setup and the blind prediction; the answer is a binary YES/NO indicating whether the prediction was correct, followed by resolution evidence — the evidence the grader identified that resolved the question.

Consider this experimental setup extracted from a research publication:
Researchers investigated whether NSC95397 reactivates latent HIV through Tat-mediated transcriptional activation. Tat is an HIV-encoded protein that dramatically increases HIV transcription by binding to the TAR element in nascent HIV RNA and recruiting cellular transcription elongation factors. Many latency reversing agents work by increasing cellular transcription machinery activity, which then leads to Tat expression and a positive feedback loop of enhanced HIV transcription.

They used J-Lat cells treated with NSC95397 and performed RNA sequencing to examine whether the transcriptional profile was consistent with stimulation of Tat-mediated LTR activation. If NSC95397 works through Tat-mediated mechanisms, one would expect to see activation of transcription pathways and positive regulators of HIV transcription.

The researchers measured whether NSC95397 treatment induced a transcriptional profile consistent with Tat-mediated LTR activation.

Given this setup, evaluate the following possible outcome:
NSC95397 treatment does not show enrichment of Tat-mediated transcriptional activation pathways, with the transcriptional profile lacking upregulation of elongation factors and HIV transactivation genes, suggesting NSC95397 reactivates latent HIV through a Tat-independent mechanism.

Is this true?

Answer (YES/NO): YES